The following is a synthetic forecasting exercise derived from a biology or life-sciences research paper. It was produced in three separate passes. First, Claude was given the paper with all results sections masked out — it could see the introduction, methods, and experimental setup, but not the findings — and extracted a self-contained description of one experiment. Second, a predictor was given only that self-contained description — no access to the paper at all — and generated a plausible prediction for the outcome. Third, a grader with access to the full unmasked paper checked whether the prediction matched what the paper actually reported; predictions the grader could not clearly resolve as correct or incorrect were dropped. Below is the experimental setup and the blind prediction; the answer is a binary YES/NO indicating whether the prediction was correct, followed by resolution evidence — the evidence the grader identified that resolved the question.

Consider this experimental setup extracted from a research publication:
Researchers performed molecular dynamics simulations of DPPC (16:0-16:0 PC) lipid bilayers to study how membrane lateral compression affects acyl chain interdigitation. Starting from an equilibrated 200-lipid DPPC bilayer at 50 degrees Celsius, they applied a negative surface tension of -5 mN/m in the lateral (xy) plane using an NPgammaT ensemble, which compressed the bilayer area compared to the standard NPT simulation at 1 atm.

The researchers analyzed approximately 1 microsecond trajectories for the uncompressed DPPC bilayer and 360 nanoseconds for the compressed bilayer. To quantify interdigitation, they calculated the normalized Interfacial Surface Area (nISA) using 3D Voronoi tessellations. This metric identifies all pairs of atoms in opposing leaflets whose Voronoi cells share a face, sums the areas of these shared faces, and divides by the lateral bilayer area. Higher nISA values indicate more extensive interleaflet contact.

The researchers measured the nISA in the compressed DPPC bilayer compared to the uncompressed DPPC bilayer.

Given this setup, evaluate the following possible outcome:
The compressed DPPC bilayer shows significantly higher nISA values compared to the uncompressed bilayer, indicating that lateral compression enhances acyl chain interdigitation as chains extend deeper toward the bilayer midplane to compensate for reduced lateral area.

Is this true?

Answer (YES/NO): NO